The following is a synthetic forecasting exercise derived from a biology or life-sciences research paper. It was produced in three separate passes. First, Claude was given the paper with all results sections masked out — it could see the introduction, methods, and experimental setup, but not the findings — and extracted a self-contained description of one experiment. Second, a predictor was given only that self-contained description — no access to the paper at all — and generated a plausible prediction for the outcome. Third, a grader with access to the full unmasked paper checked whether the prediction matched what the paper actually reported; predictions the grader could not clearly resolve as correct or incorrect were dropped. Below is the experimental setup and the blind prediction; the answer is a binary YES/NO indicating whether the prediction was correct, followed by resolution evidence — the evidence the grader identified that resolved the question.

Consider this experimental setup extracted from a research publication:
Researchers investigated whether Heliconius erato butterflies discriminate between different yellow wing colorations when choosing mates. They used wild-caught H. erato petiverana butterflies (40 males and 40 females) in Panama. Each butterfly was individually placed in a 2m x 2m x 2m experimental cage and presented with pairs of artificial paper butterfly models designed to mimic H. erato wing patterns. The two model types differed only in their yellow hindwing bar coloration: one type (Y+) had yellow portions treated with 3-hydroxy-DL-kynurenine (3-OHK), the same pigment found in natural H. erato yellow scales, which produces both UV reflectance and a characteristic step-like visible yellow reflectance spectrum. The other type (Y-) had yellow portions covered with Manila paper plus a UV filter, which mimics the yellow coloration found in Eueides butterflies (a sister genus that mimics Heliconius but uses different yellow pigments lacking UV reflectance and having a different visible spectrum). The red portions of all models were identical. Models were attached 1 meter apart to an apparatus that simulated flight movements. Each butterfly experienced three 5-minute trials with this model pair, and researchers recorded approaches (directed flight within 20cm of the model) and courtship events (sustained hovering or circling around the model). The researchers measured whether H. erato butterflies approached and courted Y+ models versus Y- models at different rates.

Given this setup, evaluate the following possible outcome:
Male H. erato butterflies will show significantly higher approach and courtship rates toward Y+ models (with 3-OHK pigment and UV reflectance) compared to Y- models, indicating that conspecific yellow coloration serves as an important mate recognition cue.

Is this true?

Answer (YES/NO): NO